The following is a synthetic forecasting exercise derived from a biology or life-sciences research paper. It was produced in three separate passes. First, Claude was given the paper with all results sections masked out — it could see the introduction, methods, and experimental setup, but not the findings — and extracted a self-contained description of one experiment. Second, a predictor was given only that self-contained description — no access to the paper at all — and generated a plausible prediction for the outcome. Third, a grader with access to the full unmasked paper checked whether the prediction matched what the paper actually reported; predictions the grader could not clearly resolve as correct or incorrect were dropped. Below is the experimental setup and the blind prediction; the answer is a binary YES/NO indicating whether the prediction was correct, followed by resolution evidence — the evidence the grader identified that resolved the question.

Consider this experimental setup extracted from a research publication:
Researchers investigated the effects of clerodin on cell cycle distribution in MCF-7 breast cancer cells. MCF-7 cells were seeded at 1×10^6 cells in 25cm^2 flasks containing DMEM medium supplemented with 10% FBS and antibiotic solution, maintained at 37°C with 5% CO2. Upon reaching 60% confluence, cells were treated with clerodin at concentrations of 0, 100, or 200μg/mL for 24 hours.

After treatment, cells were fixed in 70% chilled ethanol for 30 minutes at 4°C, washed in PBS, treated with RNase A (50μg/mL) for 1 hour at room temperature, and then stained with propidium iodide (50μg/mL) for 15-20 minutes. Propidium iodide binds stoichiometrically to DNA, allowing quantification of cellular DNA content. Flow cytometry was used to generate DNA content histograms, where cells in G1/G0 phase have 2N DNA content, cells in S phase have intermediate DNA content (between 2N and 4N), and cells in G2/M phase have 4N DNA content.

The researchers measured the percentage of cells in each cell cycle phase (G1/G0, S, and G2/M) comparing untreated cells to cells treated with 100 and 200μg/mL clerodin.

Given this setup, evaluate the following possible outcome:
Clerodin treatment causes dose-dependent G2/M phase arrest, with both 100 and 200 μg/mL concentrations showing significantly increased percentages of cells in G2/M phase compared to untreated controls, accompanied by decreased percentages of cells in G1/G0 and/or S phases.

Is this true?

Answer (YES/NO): YES